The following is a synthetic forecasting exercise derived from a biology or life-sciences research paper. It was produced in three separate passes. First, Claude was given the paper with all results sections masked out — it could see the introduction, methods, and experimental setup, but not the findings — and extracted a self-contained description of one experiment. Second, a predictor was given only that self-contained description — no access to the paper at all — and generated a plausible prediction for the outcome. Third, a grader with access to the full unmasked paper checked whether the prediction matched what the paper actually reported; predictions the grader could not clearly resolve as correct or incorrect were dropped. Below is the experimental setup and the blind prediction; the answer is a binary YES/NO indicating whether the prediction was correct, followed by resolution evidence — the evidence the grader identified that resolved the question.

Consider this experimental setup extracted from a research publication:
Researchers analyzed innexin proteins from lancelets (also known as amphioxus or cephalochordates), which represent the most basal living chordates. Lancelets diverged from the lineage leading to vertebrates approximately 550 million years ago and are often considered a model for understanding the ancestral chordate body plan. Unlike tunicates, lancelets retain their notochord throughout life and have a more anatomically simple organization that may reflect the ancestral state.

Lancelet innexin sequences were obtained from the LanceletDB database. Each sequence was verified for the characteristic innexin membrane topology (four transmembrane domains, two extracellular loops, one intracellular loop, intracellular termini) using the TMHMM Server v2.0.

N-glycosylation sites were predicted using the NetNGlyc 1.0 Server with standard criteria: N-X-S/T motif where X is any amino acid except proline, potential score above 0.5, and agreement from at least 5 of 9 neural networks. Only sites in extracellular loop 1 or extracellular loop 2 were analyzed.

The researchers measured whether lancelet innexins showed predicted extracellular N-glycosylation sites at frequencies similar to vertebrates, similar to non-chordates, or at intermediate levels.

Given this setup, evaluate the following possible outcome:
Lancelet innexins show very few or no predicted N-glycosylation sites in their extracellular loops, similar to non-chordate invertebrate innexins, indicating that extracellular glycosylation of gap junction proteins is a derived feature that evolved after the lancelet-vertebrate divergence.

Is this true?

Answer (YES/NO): NO